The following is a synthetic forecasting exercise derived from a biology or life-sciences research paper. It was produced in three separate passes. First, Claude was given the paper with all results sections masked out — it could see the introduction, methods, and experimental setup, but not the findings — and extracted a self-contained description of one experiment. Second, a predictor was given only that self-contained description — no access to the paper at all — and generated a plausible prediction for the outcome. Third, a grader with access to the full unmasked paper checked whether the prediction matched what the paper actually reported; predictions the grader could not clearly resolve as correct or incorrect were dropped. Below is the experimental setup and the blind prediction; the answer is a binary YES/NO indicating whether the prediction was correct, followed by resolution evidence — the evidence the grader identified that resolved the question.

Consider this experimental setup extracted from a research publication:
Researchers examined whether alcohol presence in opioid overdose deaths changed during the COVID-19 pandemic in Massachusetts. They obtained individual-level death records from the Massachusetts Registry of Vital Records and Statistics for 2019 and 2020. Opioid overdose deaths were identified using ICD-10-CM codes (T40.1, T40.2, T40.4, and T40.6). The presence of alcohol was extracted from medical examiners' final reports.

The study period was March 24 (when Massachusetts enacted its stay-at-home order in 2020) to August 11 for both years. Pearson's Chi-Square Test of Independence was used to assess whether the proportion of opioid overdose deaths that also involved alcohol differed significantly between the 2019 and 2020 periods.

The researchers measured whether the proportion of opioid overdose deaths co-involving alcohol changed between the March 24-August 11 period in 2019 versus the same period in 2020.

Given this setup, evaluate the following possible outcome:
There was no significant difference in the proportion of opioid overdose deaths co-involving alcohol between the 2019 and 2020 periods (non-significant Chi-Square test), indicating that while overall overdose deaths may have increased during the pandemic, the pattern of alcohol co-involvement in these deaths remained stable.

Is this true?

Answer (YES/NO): NO